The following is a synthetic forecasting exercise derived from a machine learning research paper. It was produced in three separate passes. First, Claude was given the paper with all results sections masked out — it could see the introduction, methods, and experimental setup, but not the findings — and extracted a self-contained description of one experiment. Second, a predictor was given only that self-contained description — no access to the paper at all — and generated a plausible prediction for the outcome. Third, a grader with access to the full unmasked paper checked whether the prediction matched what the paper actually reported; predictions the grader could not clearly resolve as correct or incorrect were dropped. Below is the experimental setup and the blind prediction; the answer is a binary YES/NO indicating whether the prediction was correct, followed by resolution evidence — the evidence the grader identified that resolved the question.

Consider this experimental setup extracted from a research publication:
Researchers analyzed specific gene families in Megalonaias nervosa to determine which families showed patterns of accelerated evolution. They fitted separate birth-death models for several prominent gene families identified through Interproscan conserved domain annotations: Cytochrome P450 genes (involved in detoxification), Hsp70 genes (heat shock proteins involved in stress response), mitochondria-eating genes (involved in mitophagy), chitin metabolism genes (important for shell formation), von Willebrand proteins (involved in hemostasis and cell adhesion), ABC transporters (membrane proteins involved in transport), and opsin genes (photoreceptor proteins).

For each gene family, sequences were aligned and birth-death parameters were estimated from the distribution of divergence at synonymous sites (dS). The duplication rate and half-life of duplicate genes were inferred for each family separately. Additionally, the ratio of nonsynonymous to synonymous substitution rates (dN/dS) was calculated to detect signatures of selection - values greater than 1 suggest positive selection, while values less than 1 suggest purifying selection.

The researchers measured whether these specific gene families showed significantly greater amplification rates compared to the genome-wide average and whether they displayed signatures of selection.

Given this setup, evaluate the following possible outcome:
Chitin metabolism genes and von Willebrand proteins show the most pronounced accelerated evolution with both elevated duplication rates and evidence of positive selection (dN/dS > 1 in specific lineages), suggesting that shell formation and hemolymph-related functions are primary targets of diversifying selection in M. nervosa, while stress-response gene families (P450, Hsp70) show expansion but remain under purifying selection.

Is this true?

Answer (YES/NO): NO